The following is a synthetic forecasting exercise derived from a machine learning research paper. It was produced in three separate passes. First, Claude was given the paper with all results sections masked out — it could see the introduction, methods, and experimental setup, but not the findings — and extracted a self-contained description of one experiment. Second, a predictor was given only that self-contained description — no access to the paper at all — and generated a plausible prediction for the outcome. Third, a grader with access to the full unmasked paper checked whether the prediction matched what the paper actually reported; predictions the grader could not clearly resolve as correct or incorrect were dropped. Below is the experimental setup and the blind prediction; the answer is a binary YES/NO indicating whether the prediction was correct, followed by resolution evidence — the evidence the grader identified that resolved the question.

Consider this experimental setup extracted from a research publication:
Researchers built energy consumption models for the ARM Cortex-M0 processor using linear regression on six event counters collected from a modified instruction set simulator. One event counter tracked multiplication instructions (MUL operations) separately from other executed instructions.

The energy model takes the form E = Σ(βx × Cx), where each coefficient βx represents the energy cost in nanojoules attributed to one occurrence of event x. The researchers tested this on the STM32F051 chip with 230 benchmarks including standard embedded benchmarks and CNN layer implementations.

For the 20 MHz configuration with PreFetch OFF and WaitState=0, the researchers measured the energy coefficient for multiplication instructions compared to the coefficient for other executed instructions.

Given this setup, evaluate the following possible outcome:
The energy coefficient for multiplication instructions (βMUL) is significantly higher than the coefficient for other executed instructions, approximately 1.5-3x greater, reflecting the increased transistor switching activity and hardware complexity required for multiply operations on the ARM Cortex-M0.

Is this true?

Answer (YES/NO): YES